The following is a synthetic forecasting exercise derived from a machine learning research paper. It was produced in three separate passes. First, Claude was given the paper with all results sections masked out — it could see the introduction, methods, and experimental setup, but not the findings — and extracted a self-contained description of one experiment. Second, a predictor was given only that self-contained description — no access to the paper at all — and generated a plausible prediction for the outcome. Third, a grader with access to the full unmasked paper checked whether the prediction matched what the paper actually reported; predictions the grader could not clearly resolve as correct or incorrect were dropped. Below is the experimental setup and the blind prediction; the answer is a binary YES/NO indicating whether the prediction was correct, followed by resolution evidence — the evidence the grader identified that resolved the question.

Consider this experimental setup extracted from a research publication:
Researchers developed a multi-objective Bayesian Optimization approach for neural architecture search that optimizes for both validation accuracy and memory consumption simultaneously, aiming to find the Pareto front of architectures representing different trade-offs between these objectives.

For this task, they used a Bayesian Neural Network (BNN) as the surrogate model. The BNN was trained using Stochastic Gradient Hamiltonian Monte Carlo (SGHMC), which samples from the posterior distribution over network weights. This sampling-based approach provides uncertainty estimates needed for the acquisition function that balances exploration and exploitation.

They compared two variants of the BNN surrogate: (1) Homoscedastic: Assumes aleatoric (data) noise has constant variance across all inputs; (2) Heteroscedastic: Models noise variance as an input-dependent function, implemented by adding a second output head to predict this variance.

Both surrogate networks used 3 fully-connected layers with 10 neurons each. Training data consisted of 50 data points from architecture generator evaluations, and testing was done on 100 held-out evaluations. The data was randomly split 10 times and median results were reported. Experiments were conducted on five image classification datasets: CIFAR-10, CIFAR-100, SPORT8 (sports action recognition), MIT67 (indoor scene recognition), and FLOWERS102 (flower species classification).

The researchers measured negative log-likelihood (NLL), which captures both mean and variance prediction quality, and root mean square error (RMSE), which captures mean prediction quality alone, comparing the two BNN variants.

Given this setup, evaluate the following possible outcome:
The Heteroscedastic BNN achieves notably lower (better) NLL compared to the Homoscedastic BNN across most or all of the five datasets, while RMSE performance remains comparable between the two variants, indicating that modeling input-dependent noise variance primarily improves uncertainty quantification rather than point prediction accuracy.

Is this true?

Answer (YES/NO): YES